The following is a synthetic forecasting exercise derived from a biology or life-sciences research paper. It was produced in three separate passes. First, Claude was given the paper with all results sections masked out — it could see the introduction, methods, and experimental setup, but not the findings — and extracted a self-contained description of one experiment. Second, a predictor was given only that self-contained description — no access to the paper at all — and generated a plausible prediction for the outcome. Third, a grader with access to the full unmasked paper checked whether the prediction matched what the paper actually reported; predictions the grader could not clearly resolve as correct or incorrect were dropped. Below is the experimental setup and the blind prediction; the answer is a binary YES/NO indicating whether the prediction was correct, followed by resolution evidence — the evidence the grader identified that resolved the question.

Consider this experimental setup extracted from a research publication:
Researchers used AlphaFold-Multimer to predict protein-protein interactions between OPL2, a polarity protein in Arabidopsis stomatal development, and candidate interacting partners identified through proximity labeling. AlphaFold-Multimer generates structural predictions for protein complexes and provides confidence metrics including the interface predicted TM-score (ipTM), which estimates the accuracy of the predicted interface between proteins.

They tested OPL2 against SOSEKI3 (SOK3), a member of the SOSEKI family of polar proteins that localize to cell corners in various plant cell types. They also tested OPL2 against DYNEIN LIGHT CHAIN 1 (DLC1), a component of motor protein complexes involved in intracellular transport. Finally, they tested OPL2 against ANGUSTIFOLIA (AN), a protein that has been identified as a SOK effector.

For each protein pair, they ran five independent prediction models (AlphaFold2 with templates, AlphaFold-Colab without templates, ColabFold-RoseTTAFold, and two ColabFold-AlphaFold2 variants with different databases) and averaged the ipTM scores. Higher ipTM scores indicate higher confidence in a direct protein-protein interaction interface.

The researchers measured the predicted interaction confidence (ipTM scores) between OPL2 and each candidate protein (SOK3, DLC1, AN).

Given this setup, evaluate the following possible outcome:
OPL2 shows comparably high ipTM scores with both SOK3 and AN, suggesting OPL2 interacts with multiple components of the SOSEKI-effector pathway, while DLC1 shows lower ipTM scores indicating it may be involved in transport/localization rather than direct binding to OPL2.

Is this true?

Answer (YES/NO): NO